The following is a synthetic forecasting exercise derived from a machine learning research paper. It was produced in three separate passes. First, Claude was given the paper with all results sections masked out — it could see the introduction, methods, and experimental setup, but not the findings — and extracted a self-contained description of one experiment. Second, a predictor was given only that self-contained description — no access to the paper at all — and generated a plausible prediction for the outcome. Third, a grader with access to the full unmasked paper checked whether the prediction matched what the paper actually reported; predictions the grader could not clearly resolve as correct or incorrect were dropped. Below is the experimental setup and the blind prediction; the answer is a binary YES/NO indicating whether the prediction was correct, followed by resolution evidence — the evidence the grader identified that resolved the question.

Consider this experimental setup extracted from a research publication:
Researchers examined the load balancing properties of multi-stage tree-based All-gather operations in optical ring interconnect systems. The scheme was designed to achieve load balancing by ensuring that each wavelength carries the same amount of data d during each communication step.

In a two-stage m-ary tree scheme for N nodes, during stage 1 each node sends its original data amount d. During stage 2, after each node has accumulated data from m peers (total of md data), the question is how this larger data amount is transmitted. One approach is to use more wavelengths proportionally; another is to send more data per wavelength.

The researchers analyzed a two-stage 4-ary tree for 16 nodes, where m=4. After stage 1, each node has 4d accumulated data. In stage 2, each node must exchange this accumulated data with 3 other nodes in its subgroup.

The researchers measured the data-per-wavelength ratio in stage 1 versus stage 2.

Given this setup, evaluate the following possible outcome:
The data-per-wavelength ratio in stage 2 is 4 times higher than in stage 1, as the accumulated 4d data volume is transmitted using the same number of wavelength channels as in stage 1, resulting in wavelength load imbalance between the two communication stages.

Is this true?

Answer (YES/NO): NO